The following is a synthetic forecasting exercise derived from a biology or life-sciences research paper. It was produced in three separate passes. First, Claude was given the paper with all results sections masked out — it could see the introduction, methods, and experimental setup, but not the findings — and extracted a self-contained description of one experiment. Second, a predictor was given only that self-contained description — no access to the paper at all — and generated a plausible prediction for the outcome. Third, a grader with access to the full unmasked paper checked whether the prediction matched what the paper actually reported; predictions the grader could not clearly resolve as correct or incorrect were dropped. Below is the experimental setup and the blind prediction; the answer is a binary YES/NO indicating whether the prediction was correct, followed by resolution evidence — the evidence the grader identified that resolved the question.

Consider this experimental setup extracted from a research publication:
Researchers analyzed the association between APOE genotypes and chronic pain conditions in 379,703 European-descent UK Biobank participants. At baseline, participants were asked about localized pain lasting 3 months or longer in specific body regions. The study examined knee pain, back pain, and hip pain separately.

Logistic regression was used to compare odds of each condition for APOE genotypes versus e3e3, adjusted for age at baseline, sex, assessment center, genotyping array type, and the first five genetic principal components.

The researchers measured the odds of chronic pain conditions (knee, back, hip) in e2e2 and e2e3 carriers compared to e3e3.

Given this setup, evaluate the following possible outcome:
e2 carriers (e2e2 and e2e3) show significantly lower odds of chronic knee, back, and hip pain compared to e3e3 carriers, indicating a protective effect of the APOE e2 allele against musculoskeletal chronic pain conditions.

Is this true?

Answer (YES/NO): NO